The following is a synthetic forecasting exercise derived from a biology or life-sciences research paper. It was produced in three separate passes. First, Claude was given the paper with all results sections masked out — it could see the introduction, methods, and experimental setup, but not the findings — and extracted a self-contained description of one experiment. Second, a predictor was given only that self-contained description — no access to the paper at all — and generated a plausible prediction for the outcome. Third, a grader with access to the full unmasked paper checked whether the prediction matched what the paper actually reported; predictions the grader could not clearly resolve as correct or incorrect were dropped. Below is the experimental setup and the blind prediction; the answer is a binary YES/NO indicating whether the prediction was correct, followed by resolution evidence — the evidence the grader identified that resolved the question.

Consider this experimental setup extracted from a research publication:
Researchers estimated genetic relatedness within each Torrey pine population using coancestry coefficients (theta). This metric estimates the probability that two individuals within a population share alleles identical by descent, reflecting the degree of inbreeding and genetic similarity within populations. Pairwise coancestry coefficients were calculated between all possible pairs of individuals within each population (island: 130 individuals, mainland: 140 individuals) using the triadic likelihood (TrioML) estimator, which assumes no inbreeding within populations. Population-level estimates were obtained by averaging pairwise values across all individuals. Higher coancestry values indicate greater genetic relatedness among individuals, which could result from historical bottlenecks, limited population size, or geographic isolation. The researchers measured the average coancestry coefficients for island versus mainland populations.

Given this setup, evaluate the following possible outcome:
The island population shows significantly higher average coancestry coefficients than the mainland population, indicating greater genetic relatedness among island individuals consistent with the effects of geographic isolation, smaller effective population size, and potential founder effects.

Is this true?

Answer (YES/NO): NO